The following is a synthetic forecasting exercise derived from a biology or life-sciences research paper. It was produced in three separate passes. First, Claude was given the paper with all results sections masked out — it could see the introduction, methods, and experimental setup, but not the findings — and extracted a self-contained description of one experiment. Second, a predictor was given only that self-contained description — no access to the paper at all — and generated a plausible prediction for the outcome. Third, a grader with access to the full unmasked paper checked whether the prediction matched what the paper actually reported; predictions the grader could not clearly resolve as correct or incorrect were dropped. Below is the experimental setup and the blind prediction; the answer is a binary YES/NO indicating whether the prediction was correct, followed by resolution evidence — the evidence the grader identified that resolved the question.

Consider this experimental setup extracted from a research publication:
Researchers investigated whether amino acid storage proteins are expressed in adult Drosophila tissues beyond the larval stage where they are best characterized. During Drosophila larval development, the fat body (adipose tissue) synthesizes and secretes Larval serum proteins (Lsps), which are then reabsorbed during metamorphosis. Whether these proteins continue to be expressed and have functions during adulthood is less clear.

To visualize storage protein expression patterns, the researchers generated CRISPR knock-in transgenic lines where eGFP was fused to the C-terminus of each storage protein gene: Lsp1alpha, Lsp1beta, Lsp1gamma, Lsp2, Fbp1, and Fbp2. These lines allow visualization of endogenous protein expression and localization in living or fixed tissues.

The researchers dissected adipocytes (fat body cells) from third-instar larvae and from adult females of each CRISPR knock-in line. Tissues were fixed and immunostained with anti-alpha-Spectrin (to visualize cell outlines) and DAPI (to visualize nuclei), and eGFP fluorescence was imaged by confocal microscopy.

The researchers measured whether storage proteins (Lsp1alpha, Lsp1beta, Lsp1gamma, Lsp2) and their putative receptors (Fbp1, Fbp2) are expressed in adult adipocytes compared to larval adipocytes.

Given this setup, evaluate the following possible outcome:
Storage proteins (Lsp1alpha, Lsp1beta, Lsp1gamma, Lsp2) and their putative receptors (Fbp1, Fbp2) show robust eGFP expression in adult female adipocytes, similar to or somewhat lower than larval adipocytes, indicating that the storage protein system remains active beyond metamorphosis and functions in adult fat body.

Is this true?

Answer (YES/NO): NO